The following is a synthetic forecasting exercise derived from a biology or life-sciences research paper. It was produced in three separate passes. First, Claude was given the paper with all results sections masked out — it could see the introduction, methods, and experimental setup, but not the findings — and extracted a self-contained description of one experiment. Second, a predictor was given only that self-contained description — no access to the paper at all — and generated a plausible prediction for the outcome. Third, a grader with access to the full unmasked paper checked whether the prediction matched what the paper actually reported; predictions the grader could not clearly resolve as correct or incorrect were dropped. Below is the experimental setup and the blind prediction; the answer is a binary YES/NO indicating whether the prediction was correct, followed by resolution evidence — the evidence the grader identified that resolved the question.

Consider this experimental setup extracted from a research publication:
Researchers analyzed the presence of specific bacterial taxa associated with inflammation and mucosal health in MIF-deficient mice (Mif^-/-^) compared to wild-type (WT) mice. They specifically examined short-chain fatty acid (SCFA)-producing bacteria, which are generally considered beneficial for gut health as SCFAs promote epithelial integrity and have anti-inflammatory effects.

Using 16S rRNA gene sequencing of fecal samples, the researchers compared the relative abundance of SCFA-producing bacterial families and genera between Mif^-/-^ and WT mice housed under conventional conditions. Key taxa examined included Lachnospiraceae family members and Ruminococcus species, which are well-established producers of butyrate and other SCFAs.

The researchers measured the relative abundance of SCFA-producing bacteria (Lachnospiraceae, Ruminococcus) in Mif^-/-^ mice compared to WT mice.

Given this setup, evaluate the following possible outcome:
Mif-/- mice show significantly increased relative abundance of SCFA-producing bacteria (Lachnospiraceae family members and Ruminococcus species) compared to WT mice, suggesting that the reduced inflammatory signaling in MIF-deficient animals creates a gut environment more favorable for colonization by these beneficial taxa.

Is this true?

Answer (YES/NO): NO